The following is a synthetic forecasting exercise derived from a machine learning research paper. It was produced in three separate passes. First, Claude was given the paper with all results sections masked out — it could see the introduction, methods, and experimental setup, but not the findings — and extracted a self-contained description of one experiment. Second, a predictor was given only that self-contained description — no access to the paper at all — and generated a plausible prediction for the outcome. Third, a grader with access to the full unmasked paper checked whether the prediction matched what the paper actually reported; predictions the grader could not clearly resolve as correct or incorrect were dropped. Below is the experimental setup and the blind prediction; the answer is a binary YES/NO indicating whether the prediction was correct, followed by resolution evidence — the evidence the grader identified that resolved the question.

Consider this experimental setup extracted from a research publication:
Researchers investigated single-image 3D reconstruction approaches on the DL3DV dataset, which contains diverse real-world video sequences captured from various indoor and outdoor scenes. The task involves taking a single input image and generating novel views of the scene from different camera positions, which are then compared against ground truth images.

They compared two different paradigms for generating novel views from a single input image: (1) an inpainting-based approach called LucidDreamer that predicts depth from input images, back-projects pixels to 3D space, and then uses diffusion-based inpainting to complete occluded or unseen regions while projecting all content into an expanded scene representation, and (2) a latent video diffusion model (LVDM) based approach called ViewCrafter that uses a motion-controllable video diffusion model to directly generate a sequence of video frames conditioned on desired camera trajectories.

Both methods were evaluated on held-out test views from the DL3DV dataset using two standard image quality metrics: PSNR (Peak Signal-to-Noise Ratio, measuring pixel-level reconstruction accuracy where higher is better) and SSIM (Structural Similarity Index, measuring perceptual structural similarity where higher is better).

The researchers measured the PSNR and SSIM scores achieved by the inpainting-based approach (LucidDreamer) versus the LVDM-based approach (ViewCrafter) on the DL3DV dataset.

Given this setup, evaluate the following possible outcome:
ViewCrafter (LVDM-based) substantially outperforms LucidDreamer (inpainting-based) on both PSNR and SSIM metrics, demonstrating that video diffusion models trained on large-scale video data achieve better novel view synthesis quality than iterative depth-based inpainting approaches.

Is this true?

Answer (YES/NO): YES